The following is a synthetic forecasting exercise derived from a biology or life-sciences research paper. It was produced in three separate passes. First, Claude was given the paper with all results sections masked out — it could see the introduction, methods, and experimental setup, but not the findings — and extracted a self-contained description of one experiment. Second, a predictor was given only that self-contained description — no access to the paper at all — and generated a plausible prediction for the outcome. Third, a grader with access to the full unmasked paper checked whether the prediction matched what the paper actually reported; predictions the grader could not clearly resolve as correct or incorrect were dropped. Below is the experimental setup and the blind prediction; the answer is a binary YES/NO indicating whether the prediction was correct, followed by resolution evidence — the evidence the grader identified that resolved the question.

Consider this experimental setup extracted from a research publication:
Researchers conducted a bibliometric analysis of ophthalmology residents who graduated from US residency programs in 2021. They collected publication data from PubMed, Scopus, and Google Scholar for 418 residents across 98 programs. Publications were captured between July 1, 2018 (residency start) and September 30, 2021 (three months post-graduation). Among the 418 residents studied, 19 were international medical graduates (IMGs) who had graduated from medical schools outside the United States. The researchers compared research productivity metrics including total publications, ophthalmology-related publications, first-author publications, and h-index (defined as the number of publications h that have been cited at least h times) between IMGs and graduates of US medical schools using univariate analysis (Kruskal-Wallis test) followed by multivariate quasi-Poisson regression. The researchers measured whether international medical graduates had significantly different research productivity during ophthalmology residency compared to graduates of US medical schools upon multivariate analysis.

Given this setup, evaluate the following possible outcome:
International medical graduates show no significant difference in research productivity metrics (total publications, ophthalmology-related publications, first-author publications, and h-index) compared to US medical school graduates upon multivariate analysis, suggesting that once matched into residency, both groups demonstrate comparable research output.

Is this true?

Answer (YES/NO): NO